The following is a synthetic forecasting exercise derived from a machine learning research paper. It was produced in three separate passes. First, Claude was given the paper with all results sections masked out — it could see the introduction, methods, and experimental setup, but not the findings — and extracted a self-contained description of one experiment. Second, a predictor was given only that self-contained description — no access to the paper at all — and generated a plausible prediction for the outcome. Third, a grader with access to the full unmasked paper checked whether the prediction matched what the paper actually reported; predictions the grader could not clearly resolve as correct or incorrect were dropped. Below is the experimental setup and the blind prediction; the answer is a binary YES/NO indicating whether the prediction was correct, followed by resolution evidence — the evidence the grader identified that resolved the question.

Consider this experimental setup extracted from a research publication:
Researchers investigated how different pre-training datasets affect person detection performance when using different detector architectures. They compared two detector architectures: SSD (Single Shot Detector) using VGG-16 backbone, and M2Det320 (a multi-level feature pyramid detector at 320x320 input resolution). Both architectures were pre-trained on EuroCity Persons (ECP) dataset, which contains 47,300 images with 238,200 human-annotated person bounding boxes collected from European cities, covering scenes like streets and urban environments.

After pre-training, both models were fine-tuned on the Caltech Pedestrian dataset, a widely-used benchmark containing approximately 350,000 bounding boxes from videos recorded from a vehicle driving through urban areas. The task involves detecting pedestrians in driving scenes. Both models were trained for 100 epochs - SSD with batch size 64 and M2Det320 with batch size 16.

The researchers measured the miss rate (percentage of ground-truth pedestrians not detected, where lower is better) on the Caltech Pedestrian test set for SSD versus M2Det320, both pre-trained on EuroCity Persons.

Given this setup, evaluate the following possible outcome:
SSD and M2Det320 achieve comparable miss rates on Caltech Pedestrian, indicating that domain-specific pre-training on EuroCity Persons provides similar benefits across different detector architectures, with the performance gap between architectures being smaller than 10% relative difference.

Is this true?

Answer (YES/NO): NO